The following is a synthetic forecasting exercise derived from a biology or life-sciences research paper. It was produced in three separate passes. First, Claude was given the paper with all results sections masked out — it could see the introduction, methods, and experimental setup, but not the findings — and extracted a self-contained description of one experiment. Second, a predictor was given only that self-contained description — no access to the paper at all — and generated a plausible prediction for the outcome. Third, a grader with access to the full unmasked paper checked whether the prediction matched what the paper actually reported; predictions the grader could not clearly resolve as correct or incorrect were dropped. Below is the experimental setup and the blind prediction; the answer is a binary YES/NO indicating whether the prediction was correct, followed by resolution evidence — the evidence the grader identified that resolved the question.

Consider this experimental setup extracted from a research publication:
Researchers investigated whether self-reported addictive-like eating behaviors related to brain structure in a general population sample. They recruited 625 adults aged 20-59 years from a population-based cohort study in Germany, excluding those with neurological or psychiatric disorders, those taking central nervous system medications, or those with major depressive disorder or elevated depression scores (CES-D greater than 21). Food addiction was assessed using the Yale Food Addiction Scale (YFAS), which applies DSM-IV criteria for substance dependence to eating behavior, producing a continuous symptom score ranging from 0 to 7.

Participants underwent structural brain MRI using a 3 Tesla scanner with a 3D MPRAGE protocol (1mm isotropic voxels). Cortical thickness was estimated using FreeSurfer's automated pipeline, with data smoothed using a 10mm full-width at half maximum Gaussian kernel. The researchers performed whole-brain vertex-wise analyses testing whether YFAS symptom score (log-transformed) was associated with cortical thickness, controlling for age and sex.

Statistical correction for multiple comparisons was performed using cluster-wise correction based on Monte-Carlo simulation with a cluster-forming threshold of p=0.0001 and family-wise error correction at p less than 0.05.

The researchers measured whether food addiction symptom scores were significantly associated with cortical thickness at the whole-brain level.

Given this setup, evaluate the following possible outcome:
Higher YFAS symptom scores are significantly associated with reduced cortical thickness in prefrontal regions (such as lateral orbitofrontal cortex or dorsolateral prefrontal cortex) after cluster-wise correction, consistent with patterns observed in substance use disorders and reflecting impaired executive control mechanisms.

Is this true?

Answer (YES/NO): NO